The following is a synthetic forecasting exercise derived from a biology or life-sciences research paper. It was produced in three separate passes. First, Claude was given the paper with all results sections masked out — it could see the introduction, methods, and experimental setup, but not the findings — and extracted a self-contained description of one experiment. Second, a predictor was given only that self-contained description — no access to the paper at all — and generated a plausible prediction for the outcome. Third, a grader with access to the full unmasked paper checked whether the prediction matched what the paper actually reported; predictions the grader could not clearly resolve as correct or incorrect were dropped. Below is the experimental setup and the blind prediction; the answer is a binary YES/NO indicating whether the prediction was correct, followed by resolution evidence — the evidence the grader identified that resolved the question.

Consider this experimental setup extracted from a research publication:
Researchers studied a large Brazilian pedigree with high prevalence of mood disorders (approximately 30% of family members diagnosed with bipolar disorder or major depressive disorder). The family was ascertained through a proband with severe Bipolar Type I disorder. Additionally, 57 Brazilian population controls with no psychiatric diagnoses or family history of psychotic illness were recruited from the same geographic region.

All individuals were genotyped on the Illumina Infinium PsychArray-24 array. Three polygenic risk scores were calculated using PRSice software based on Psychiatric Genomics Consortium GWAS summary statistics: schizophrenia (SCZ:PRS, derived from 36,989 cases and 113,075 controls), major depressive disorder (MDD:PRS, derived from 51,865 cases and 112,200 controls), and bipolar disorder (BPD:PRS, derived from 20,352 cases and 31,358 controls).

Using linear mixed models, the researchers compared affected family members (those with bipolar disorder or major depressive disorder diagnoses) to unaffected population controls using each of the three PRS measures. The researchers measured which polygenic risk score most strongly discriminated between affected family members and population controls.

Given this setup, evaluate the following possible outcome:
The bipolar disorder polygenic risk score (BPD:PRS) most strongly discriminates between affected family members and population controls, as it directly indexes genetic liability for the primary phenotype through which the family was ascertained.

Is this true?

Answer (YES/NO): YES